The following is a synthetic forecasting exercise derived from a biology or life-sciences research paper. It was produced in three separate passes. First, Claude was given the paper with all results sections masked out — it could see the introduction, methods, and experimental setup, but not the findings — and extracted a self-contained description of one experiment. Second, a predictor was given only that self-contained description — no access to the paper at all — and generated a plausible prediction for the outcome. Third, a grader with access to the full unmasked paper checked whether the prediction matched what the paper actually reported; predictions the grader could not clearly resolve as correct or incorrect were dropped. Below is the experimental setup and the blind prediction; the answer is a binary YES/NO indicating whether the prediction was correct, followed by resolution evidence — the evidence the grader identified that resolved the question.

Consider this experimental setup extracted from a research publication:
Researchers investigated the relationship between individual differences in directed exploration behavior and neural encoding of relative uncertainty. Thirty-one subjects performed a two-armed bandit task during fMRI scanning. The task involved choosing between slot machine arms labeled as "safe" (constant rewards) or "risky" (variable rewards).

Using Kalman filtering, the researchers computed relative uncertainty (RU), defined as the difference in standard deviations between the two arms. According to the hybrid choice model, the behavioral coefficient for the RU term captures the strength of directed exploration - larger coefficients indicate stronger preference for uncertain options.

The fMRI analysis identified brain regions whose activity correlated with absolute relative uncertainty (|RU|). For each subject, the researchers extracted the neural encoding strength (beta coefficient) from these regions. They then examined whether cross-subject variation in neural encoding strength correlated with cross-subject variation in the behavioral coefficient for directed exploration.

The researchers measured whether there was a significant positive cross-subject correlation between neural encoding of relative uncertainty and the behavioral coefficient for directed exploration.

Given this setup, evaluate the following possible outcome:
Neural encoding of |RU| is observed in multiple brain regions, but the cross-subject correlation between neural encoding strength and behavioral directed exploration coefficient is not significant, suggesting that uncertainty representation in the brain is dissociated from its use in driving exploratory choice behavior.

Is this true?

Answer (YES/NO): NO